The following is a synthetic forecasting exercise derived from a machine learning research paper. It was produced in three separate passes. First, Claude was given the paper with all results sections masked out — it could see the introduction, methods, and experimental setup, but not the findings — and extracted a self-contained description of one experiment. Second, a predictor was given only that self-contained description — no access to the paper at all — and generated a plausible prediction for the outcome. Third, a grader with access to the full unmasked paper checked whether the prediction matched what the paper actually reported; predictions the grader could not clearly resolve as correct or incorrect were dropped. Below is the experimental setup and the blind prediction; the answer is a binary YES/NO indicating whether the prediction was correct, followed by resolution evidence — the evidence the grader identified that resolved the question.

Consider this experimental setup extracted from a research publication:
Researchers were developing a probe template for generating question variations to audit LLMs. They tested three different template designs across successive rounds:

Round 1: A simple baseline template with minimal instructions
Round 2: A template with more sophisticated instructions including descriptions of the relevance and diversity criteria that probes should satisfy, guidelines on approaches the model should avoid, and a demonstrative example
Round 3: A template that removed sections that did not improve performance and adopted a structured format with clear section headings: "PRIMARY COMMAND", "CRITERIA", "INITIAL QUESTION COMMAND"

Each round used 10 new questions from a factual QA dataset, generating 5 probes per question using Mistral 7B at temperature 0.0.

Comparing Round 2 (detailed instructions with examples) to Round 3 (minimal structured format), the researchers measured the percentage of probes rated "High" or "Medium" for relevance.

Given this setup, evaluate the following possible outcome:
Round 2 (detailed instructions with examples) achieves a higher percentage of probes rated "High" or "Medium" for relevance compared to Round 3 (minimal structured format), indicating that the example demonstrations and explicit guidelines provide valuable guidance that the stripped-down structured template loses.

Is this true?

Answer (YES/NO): NO